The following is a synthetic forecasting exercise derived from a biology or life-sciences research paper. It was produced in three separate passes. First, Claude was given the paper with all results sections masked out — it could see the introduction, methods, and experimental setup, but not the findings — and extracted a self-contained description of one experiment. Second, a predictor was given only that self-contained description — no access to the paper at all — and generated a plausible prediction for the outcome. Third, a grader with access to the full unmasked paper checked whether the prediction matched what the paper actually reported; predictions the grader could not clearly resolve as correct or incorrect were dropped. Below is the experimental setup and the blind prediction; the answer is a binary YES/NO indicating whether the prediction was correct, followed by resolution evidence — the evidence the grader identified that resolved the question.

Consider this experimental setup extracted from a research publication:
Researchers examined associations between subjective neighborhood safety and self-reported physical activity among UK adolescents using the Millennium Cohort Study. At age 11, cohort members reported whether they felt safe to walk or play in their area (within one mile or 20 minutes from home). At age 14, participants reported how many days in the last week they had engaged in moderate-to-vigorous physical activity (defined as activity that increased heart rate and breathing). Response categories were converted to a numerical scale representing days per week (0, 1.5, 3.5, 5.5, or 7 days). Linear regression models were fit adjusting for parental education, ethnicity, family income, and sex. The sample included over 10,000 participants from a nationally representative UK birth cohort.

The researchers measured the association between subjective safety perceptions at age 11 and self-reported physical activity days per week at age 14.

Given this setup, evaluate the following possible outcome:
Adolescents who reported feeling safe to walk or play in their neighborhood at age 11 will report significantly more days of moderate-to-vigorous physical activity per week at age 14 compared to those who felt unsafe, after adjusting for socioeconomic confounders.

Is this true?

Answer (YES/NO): YES